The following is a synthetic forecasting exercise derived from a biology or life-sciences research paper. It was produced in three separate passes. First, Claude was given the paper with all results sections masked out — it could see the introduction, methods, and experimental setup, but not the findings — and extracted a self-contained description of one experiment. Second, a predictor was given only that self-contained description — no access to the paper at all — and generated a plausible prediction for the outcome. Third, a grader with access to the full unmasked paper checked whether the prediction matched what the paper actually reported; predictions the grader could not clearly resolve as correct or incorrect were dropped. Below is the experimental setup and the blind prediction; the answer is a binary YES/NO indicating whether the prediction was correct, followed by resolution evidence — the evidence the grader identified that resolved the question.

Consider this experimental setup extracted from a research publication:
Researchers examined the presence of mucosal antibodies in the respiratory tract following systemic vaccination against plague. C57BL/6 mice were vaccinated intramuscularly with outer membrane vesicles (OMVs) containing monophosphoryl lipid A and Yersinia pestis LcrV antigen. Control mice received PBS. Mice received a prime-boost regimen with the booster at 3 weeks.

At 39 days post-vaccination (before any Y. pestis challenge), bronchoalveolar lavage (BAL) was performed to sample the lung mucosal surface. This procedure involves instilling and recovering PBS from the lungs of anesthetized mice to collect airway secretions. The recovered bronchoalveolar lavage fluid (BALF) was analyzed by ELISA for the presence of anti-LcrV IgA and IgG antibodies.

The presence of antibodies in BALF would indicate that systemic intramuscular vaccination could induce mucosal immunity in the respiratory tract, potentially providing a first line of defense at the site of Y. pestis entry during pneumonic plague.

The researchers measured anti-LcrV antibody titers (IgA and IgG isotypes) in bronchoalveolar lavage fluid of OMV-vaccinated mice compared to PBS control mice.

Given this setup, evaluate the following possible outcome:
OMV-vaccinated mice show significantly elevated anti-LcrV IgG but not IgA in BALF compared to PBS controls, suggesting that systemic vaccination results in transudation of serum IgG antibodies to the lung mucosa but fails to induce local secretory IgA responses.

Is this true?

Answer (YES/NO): YES